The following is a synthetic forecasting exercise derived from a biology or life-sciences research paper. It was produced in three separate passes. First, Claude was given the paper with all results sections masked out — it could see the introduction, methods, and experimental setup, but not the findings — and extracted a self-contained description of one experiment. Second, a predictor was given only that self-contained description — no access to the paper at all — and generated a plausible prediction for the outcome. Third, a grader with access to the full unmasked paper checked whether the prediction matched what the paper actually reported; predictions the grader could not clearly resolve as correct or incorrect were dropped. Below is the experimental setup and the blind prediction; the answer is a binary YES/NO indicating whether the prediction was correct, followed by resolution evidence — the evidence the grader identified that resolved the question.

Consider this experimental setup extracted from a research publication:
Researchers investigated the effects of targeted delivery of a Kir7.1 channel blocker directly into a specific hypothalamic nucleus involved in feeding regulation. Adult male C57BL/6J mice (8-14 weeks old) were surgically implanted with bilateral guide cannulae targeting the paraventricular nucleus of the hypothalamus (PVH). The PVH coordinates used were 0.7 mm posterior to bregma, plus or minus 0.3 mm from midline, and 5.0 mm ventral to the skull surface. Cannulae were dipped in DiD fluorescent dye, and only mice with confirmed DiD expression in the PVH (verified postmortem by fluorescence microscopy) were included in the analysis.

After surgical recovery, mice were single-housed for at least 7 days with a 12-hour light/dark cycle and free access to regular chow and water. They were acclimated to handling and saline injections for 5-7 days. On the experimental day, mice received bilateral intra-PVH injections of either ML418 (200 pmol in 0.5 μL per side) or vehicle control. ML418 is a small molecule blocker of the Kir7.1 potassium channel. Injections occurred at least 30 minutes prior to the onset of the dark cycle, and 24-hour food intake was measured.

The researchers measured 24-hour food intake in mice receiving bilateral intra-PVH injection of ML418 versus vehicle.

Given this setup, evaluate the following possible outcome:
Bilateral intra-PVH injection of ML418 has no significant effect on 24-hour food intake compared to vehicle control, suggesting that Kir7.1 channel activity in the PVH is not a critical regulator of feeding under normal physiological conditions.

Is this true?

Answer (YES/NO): NO